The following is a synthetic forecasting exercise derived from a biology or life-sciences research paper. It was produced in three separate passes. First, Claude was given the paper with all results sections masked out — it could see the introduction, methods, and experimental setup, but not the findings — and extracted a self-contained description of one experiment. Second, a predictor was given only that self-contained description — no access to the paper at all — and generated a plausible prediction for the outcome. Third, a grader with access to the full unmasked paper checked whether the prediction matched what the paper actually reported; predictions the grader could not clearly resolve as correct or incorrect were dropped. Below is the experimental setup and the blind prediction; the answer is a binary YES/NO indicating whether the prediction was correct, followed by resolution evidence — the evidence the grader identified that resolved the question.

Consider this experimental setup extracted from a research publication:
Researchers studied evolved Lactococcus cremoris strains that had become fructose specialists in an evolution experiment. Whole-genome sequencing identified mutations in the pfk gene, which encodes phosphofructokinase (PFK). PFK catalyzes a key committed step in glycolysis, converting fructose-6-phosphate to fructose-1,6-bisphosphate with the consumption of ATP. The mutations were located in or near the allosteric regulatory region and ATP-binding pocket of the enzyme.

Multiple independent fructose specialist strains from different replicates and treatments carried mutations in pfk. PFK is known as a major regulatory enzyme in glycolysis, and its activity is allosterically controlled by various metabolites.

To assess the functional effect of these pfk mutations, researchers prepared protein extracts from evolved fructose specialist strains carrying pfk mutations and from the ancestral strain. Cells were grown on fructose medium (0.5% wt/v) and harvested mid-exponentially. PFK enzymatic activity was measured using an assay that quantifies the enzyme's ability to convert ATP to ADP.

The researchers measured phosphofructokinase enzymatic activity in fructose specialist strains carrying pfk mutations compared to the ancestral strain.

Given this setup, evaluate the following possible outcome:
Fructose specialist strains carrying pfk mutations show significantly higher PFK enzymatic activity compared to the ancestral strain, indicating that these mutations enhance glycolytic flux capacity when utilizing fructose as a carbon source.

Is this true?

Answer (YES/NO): NO